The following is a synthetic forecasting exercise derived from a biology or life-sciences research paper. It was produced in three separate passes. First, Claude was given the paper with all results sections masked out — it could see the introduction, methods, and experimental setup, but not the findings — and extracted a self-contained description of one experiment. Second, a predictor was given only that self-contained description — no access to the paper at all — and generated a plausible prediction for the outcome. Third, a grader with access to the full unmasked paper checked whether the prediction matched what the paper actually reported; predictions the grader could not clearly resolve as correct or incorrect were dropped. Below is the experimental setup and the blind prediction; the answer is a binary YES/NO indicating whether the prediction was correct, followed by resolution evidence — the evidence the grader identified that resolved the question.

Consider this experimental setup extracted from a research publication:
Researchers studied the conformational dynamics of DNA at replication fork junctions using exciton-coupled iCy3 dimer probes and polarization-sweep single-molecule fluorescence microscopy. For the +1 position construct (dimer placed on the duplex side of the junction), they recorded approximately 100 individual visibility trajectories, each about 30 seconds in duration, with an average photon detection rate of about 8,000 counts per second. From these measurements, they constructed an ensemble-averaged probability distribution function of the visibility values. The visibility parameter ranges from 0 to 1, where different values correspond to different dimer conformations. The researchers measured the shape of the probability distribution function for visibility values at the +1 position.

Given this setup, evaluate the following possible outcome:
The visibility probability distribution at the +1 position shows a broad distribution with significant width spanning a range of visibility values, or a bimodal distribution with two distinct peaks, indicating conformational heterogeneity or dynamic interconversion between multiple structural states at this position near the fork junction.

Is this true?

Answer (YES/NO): YES